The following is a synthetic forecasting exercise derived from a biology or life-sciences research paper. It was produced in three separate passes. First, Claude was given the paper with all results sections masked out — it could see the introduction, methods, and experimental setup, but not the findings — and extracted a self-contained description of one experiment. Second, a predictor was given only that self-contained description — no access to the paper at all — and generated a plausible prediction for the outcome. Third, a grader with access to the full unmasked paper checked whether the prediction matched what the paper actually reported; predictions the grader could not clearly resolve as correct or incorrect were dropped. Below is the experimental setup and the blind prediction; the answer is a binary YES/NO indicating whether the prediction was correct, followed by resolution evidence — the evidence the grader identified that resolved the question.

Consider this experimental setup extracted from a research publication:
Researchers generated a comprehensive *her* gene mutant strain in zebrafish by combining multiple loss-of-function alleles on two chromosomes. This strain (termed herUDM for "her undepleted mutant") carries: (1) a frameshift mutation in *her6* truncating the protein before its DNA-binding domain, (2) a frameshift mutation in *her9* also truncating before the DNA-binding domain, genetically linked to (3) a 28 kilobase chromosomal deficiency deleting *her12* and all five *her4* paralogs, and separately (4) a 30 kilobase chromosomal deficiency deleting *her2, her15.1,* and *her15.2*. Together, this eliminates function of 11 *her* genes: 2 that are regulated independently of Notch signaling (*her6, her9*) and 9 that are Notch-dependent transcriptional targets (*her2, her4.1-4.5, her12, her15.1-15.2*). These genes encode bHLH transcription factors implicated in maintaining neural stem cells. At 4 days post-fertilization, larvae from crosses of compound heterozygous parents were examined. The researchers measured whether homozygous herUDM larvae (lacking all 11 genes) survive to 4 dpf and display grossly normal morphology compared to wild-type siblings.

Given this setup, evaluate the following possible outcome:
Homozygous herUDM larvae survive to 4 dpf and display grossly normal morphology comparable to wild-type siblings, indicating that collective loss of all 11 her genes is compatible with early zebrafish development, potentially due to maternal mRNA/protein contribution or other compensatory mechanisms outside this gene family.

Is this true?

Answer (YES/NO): NO